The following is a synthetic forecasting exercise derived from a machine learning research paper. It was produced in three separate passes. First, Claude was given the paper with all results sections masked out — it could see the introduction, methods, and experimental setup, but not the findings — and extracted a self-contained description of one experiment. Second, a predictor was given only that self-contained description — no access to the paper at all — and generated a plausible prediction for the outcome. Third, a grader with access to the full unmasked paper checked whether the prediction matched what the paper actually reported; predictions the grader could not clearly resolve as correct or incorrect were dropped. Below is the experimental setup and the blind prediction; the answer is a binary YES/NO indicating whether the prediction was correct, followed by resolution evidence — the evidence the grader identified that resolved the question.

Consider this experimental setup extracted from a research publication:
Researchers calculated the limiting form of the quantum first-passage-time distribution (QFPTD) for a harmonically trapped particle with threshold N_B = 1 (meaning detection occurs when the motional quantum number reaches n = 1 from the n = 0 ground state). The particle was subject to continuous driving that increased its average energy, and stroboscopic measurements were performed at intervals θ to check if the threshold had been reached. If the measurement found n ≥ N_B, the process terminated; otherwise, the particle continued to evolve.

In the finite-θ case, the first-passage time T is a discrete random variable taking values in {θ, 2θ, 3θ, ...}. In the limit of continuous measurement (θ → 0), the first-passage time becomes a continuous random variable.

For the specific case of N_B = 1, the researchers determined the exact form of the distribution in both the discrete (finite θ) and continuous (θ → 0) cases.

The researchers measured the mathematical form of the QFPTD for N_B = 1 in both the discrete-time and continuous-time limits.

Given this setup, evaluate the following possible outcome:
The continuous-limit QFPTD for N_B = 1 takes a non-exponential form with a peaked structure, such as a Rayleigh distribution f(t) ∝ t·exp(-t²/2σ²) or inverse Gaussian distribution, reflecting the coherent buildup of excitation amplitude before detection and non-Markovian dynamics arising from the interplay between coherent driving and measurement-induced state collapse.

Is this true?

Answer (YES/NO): NO